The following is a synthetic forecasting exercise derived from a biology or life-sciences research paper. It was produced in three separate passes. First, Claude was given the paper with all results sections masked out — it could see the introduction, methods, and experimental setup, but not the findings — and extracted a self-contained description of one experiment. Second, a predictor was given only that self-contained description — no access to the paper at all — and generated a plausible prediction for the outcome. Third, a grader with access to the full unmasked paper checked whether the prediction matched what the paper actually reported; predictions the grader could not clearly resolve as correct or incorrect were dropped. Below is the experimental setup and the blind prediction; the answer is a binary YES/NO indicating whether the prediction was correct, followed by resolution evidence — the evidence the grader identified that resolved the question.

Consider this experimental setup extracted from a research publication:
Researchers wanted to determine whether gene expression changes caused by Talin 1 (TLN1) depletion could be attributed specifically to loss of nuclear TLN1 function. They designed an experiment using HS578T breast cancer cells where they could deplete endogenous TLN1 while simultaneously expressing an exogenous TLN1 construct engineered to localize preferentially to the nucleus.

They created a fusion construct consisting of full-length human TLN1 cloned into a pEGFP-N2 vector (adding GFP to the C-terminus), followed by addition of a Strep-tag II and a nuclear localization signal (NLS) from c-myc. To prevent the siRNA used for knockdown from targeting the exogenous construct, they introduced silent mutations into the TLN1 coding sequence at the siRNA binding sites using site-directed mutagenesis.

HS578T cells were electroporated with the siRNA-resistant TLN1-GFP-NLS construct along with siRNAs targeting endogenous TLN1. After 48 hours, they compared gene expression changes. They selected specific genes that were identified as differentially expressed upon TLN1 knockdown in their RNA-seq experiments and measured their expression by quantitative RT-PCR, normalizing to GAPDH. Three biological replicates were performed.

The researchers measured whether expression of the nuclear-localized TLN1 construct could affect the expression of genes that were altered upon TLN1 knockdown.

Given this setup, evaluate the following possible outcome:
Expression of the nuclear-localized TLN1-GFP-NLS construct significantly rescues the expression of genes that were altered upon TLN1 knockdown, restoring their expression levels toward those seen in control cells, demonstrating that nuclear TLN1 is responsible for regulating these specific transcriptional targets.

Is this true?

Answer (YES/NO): NO